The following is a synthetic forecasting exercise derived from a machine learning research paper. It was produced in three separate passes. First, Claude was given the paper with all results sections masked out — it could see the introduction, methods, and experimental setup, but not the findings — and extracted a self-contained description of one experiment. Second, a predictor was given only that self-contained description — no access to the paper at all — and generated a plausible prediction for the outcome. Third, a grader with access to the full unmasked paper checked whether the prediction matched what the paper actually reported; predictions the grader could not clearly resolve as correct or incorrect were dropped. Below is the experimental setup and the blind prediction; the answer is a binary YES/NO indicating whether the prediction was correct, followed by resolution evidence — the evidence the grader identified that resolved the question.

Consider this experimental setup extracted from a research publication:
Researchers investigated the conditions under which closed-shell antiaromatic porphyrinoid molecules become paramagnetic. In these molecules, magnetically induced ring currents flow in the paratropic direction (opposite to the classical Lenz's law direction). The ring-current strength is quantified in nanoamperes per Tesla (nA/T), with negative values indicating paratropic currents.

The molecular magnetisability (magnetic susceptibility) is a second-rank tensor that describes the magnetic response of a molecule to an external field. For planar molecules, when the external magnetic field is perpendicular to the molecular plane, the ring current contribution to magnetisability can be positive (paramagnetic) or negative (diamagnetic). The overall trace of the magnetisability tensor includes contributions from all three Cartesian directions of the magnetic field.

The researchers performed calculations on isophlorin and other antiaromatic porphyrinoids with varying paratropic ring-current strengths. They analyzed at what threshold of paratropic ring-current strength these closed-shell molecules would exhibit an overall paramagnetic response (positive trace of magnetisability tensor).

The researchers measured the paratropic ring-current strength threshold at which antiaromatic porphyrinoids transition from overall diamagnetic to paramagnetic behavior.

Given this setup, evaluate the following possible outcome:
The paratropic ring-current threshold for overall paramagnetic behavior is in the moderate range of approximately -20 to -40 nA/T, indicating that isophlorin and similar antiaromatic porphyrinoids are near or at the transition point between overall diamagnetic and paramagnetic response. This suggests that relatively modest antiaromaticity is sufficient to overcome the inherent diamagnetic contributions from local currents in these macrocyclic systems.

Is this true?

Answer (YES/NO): NO